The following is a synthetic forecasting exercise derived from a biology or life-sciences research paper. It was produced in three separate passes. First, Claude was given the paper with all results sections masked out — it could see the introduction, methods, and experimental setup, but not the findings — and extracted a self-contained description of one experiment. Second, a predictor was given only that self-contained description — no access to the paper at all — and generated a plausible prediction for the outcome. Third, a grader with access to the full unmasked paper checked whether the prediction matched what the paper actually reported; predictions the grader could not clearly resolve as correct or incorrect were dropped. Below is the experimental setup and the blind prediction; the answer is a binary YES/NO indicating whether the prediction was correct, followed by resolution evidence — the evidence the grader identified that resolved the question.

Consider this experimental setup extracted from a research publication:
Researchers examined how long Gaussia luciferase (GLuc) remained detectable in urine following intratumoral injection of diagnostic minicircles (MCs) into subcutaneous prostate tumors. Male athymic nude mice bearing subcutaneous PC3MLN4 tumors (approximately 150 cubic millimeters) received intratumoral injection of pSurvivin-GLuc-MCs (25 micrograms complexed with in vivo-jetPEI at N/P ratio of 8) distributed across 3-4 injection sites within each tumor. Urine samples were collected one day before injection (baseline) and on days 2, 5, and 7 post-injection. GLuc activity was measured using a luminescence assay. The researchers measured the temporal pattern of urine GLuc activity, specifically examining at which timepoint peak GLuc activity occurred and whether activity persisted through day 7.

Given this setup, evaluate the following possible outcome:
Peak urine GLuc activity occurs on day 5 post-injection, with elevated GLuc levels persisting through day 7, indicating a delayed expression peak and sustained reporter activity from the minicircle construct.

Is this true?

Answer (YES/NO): NO